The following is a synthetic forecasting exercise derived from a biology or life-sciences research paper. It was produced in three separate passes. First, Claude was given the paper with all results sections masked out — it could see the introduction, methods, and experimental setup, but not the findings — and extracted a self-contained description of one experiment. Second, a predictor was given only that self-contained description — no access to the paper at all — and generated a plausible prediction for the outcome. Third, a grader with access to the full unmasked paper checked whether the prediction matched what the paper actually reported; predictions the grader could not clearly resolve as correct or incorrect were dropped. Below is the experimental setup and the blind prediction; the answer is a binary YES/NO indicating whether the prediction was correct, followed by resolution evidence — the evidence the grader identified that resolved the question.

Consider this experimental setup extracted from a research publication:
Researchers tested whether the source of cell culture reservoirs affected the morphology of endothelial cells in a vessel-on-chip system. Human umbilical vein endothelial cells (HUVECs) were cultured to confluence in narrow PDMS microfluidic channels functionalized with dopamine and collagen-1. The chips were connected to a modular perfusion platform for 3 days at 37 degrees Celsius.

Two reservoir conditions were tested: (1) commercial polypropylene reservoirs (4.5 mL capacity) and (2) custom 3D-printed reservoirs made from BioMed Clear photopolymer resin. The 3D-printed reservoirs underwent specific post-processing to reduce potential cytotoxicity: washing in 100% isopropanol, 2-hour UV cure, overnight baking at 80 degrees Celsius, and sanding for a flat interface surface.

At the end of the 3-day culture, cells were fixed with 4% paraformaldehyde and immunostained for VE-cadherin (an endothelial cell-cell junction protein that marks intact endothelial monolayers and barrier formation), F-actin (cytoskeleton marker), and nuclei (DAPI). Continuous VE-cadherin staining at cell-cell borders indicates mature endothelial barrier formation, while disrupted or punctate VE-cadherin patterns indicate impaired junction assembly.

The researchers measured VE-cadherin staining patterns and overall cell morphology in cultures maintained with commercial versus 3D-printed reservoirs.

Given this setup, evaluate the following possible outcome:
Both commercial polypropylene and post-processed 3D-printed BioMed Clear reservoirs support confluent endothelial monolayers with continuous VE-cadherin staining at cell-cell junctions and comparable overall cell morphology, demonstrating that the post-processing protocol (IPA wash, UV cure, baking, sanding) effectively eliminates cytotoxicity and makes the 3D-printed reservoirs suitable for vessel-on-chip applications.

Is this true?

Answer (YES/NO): NO